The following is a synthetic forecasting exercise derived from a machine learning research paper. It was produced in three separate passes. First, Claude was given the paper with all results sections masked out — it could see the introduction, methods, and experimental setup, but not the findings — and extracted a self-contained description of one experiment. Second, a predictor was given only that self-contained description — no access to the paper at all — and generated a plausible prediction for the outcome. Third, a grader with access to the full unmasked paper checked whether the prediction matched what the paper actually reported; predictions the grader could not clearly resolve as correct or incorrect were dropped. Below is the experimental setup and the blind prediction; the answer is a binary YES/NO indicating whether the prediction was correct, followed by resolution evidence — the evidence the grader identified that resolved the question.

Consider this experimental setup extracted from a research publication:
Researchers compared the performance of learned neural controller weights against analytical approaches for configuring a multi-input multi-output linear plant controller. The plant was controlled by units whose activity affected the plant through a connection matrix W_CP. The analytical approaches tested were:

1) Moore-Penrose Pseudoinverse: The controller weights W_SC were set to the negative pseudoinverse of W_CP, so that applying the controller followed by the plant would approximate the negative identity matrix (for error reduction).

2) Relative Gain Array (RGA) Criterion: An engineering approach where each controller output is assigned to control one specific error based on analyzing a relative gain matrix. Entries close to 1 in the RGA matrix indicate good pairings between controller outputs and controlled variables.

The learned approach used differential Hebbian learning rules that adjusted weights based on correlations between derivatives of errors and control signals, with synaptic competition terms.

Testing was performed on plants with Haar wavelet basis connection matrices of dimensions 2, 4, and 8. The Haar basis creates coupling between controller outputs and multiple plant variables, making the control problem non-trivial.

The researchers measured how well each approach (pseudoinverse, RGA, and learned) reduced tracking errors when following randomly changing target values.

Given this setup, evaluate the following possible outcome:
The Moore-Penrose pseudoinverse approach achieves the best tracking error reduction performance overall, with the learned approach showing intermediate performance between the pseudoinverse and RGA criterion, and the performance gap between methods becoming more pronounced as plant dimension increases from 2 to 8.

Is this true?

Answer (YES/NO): NO